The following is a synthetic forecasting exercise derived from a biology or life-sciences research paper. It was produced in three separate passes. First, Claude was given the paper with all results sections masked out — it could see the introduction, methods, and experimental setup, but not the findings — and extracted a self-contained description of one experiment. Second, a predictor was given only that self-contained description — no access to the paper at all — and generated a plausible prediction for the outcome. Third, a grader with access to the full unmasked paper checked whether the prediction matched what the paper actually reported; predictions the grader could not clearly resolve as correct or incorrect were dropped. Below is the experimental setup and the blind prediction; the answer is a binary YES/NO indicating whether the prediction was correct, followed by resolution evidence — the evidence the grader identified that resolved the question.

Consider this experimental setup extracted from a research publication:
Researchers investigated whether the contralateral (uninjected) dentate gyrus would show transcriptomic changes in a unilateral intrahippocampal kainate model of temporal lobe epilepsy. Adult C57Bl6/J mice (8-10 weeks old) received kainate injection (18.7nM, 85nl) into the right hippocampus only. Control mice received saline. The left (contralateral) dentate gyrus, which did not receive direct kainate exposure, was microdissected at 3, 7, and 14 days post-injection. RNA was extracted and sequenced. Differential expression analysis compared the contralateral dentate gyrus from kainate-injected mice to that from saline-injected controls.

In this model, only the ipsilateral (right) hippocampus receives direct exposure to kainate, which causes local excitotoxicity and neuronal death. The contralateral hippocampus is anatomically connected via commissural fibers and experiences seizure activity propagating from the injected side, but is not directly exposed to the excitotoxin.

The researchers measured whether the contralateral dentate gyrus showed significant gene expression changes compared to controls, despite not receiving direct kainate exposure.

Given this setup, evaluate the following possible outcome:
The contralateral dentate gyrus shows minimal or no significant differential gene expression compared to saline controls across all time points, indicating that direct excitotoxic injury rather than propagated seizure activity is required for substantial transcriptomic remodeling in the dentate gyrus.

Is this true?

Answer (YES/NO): NO